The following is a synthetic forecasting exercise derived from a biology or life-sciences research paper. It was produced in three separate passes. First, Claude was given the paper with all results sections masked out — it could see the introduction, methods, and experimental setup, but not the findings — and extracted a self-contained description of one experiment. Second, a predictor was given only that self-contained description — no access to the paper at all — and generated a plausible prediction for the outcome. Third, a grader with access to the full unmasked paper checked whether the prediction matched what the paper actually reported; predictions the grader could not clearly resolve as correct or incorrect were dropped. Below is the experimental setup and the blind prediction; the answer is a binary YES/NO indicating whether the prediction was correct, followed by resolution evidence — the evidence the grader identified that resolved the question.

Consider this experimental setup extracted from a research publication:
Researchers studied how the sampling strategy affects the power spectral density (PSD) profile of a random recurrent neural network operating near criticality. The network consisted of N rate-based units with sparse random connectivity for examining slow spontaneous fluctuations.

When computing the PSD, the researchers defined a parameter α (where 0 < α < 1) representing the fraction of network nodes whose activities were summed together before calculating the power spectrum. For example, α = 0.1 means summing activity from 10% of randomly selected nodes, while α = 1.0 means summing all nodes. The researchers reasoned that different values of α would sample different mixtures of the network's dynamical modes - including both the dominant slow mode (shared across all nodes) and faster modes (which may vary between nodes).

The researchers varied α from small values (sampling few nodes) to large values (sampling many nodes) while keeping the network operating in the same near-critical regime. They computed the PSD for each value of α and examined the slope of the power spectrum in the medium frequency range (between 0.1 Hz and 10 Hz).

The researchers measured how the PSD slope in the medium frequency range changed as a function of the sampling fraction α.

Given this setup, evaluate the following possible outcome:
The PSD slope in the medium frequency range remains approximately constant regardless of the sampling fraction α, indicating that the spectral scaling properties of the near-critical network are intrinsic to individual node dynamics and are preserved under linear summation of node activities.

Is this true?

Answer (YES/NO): NO